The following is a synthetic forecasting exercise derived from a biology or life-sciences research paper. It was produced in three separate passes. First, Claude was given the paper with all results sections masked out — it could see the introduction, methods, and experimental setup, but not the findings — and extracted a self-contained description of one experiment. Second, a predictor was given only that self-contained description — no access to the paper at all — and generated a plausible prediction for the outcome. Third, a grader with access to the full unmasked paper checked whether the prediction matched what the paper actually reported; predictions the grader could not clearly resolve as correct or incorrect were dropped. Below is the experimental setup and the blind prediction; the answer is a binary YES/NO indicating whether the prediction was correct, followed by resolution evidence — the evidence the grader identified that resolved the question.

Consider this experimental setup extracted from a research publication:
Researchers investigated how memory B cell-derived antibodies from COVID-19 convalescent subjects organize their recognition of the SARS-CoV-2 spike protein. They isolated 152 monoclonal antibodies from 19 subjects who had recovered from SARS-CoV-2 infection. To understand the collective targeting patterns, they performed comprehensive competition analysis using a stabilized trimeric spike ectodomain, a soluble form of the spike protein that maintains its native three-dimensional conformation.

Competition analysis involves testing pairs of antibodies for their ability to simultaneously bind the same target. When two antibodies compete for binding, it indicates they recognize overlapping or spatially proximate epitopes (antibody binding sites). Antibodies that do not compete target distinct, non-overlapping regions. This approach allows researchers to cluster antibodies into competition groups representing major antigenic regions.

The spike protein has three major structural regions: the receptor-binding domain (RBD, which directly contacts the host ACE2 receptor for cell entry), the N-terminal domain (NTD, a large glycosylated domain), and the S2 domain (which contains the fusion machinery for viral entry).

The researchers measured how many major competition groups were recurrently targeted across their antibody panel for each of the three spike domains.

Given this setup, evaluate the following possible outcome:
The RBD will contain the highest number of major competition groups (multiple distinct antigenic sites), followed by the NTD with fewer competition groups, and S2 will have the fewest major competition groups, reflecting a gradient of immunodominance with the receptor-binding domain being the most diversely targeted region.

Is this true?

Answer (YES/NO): NO